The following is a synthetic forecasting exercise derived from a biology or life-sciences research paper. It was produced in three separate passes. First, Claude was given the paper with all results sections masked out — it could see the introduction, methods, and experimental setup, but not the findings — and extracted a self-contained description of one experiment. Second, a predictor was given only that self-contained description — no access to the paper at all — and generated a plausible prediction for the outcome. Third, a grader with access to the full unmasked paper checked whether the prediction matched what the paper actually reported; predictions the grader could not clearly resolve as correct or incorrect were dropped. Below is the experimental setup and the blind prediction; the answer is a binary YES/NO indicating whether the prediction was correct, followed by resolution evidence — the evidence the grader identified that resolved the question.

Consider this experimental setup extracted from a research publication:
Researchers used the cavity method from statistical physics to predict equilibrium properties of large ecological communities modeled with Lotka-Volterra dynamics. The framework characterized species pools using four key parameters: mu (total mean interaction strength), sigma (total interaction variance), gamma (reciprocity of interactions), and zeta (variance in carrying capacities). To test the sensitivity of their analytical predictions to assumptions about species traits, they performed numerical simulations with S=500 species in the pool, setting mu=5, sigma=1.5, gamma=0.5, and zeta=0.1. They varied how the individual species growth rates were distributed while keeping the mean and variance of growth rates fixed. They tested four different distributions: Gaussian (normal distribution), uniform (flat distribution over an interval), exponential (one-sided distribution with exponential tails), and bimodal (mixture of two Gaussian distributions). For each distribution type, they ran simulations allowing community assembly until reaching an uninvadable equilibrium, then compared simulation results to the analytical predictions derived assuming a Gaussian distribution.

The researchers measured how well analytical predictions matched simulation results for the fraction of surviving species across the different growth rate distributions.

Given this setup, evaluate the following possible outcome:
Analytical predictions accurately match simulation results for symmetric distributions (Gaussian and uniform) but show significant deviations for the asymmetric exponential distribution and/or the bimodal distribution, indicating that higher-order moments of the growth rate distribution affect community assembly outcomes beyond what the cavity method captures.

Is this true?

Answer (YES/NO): YES